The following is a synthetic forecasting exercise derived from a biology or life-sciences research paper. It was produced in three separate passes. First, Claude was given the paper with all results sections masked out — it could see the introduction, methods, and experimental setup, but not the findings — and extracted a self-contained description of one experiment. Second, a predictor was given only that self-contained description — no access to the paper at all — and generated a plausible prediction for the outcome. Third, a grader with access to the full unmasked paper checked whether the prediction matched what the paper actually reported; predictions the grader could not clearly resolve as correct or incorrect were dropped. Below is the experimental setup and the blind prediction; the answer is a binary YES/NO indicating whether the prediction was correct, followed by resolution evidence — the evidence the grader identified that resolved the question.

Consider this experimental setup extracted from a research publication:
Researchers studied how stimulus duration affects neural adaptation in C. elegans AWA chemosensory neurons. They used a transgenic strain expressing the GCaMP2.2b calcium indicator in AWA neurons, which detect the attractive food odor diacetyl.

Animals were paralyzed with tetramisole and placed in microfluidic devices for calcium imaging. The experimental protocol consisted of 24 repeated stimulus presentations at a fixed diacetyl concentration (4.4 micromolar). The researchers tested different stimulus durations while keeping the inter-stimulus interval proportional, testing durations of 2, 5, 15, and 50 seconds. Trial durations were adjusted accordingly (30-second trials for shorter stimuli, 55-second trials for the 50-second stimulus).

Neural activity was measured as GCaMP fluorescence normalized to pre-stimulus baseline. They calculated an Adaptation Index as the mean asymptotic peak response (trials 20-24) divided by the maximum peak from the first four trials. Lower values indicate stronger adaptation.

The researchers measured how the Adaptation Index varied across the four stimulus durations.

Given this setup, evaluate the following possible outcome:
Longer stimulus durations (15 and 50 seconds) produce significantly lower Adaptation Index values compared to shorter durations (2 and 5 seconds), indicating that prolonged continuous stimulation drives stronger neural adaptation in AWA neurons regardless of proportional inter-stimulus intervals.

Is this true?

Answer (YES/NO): NO